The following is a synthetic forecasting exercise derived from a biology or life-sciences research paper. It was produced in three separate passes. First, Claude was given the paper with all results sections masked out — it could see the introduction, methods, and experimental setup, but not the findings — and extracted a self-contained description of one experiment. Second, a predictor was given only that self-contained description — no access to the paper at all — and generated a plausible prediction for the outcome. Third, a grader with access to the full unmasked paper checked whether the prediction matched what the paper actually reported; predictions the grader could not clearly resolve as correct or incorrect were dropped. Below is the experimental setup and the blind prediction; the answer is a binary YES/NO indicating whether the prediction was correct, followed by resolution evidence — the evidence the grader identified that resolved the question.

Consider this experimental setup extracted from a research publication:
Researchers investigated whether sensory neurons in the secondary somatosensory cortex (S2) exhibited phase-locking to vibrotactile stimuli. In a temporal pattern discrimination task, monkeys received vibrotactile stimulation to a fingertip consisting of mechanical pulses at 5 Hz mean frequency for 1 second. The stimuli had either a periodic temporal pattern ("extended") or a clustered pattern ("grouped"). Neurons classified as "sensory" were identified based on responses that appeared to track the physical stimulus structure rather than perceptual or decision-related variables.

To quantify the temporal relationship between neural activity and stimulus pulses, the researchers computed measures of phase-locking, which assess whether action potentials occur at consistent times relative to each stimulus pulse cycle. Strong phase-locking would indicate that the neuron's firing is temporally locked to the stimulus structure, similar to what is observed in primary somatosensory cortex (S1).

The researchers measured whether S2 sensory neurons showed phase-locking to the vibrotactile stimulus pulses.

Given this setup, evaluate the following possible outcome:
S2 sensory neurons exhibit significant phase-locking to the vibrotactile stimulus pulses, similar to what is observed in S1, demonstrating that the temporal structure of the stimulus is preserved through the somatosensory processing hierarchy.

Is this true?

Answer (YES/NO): YES